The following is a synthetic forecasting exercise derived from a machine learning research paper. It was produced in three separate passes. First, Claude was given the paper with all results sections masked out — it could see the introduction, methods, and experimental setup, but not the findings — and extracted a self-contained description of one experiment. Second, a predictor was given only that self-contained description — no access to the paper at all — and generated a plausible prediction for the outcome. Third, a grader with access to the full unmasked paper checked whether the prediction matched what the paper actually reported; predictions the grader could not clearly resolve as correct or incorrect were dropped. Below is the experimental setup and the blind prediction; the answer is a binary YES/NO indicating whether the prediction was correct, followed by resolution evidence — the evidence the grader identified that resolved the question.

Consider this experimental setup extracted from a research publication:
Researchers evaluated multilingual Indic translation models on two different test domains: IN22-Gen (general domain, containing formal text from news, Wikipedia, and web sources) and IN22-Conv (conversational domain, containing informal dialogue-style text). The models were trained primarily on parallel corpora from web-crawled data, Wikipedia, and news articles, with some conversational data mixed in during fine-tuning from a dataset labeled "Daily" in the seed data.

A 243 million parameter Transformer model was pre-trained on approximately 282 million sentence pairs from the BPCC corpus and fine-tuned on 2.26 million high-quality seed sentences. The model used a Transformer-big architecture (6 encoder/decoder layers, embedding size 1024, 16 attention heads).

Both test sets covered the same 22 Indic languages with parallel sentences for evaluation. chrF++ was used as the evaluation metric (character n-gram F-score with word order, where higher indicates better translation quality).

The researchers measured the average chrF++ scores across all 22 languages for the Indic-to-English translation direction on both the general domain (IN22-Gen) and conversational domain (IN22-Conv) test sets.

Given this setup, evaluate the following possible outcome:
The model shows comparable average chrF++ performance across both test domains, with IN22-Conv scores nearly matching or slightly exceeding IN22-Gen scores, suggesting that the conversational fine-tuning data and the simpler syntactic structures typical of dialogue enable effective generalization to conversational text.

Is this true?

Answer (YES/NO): NO